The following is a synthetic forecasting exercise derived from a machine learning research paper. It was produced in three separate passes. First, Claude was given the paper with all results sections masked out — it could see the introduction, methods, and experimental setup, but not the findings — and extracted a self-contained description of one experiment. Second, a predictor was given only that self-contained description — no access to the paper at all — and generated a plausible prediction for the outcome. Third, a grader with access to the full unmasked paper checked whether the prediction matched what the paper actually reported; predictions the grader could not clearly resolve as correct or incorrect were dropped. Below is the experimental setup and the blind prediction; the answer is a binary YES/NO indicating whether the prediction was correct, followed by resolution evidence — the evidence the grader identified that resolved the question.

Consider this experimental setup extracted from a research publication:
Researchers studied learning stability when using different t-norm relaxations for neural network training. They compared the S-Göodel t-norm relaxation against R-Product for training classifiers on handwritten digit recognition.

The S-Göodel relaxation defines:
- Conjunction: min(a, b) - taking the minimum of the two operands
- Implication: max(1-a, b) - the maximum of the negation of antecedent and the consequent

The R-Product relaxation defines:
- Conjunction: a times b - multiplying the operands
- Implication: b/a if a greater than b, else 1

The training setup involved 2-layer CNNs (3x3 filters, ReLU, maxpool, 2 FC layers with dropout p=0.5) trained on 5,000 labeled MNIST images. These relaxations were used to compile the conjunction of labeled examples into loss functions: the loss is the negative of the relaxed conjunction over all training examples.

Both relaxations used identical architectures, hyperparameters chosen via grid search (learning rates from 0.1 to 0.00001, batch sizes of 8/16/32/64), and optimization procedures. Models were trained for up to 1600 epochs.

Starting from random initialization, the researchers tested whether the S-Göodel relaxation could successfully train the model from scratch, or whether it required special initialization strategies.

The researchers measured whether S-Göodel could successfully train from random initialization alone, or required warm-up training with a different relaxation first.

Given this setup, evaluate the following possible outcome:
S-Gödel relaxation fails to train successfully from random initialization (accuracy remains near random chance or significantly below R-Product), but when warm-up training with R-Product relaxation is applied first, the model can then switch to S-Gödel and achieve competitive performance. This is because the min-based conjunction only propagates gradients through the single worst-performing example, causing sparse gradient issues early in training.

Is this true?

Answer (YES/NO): YES